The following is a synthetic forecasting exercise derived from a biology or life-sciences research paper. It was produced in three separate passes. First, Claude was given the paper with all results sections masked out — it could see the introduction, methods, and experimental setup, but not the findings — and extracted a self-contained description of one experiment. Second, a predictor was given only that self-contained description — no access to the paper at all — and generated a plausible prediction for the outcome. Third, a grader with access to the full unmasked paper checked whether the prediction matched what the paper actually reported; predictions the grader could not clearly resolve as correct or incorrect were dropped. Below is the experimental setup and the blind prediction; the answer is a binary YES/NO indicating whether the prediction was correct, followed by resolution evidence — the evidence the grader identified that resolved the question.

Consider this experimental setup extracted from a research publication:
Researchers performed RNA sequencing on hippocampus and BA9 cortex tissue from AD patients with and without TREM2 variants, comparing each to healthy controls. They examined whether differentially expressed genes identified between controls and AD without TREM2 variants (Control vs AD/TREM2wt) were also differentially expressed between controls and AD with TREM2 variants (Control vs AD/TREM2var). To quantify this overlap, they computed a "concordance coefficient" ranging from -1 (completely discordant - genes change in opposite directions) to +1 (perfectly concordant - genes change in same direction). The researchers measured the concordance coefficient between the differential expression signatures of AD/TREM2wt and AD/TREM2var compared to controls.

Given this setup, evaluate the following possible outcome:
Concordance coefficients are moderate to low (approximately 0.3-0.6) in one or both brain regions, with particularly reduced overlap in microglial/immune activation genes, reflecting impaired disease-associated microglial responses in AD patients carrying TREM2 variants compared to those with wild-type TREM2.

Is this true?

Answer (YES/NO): NO